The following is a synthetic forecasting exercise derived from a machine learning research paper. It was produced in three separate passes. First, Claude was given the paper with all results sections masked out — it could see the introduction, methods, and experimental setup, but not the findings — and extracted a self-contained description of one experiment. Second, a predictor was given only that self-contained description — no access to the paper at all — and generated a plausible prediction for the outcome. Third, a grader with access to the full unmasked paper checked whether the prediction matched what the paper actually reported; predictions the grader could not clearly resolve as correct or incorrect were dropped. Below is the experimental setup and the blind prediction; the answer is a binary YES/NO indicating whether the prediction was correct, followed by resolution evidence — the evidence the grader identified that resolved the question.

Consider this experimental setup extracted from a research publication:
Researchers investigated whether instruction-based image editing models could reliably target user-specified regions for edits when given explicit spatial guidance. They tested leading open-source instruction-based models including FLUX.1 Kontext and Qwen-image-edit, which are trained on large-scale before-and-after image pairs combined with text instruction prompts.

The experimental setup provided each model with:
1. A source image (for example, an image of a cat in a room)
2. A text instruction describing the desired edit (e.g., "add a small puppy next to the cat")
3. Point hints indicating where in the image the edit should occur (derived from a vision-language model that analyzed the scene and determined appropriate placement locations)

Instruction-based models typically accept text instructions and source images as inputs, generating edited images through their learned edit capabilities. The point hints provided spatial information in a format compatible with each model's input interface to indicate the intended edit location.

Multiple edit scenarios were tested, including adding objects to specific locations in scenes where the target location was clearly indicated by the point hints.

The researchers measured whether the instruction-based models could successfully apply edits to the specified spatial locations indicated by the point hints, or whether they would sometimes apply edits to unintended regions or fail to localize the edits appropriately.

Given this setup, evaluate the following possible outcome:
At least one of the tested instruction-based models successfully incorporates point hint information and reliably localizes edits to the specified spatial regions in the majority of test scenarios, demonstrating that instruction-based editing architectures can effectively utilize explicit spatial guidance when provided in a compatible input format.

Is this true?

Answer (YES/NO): NO